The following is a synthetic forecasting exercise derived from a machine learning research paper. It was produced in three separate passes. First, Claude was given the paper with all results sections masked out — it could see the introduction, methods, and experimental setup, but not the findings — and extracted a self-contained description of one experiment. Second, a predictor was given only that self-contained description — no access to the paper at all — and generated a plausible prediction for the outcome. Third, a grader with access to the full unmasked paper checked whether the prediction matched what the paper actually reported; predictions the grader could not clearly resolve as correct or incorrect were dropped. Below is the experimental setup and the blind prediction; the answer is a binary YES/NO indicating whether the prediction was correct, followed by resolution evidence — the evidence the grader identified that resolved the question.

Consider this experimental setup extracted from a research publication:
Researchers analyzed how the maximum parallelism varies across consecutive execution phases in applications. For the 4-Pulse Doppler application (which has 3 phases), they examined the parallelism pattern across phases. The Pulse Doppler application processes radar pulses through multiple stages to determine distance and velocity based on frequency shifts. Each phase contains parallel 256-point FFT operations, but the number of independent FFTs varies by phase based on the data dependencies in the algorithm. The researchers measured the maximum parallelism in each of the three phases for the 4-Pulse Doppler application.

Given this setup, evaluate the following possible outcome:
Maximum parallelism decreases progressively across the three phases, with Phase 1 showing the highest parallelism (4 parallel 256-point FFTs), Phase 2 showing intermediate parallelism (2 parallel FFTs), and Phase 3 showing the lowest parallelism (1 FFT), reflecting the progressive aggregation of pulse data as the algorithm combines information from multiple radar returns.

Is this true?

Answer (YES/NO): NO